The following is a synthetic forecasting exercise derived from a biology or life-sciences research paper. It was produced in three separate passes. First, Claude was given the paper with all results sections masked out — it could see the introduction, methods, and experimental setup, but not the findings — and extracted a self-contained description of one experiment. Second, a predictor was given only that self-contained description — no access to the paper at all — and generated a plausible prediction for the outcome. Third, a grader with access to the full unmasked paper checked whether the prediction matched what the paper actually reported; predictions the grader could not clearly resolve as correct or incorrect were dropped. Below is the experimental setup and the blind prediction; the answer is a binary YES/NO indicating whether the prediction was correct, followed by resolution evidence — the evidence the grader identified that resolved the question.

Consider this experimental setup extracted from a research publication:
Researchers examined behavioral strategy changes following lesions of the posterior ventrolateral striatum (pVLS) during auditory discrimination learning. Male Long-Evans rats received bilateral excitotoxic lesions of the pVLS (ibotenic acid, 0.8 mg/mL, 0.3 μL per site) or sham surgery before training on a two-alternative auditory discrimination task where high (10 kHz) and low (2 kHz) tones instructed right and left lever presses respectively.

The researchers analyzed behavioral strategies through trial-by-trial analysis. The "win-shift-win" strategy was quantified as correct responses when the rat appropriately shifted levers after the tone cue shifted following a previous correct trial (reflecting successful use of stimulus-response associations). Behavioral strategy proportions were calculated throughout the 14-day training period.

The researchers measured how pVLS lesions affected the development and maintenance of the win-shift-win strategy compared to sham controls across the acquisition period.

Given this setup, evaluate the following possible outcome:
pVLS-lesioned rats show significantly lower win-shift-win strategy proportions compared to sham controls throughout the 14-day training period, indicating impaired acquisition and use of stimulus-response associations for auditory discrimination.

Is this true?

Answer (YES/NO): YES